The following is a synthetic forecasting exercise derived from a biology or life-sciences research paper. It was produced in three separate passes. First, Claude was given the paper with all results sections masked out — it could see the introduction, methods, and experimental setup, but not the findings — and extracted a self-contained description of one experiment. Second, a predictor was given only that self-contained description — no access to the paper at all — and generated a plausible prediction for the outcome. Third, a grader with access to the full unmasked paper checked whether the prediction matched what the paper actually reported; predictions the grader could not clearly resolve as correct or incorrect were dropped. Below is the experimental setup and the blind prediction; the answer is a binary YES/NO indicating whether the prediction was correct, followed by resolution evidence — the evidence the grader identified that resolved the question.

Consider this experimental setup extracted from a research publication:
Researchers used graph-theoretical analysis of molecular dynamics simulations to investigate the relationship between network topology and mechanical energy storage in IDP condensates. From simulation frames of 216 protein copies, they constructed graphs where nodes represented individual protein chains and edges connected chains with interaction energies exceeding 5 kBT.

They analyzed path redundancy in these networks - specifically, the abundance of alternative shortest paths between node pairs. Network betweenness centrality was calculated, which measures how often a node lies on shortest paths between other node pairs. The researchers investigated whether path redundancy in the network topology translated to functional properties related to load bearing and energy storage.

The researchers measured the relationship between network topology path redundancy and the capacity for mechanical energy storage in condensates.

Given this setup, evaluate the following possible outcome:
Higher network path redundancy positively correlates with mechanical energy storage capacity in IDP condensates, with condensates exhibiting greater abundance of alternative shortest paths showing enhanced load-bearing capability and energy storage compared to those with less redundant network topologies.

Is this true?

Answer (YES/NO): YES